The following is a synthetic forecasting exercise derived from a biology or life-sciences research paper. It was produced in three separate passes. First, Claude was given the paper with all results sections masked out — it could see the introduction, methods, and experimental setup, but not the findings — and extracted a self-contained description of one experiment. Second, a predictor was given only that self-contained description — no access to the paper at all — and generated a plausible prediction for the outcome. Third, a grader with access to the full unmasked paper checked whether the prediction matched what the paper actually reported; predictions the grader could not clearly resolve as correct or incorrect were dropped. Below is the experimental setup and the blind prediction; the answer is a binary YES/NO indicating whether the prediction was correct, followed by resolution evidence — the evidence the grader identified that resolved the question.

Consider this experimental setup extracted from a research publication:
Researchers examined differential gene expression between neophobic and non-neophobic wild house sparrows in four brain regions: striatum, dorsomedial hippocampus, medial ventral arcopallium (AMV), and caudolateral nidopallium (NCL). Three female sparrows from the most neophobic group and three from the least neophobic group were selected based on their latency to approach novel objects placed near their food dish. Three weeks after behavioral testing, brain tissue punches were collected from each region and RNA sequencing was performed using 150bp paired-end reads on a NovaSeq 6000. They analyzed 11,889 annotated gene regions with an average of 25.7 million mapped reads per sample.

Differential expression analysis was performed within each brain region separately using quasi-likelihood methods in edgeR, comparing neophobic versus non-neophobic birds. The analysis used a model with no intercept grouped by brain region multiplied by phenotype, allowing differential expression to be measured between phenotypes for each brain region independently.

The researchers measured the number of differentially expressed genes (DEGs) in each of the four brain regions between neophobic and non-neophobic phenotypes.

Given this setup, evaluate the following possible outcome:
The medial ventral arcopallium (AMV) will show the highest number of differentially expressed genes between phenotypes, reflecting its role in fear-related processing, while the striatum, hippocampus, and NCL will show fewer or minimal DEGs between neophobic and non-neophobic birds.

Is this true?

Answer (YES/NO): NO